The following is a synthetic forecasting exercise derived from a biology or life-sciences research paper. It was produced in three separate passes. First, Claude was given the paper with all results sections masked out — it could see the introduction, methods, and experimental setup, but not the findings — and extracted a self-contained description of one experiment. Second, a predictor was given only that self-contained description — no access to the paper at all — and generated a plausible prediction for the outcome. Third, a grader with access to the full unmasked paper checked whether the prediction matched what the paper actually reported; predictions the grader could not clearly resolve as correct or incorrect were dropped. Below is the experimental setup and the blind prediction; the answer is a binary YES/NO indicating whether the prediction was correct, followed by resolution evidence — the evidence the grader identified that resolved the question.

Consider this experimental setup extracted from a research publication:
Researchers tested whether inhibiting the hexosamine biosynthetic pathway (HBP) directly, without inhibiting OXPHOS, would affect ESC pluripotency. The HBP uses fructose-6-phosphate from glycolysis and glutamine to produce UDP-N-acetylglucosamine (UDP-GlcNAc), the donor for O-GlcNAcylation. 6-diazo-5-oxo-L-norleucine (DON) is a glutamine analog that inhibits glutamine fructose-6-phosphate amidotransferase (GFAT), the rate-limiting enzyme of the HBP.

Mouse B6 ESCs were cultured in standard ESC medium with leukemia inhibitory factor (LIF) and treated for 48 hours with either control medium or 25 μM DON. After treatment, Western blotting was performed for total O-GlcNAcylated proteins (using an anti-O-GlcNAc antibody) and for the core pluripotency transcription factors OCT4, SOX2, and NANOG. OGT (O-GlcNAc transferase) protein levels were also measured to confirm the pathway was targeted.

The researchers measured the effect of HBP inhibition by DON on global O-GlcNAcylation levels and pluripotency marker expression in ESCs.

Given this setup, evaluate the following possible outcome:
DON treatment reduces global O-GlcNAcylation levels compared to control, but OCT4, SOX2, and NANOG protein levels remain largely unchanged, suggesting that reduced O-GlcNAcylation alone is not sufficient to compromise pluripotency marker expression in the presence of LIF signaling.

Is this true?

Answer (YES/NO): NO